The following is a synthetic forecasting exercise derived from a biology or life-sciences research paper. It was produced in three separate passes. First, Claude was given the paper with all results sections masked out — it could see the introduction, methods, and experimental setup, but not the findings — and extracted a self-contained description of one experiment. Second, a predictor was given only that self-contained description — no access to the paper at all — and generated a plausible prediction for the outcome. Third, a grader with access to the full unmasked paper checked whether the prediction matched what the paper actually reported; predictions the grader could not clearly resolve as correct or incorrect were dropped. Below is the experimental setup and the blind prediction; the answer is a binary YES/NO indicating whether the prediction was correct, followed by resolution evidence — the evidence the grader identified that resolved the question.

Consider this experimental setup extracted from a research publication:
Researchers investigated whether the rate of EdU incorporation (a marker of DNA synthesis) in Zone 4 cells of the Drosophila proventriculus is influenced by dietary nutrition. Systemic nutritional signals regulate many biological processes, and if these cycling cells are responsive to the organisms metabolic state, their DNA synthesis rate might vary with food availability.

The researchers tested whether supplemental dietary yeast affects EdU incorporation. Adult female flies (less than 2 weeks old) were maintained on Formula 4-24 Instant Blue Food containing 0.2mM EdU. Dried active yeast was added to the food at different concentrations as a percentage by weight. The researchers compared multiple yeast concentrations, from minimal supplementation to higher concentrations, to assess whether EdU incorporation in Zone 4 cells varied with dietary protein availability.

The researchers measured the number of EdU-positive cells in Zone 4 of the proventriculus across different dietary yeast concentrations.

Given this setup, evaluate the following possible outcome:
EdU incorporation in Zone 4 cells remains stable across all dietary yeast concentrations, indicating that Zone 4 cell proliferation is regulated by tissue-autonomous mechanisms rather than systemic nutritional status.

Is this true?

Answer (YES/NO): NO